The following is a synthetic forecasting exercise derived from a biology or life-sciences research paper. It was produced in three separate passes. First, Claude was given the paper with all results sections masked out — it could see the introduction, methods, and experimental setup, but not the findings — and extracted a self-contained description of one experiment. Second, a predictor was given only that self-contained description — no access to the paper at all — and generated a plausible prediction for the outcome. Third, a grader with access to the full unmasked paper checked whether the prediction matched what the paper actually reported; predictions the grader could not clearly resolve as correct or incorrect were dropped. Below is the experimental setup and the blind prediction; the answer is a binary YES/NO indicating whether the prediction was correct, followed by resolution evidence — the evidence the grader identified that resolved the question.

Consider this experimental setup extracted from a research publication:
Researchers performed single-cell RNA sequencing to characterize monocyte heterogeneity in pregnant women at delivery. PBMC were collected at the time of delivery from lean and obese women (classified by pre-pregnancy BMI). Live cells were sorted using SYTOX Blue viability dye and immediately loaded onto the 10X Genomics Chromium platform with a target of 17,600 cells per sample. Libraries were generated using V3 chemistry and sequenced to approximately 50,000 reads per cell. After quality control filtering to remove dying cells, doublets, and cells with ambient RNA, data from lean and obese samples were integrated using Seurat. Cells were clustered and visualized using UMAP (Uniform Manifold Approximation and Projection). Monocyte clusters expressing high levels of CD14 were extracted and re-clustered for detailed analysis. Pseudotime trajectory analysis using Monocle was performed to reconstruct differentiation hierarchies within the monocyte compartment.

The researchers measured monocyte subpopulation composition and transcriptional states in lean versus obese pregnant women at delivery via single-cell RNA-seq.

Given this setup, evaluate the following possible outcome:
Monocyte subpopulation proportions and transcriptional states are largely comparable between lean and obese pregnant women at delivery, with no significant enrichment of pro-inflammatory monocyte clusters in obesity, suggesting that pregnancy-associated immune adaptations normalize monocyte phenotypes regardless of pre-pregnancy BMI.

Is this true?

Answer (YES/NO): NO